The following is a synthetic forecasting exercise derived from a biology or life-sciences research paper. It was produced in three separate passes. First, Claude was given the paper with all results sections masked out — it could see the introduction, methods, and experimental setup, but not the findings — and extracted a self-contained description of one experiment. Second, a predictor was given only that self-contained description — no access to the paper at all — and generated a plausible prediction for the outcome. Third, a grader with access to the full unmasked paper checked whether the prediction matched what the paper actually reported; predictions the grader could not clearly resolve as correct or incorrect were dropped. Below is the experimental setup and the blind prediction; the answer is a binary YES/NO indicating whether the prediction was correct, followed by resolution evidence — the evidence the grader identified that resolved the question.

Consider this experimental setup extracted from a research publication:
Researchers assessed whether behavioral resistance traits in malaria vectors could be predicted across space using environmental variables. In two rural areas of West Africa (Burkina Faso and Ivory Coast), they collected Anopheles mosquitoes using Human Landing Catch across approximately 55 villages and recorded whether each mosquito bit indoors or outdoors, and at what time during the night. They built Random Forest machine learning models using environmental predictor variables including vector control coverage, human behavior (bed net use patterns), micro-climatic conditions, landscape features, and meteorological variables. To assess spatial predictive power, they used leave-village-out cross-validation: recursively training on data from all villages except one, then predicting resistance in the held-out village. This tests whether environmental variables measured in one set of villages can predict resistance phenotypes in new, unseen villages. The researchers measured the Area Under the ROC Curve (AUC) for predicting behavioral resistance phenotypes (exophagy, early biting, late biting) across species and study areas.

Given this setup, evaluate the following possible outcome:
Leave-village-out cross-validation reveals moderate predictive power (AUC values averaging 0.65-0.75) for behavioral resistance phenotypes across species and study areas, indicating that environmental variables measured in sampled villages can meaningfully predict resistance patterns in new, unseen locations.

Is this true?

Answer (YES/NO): NO